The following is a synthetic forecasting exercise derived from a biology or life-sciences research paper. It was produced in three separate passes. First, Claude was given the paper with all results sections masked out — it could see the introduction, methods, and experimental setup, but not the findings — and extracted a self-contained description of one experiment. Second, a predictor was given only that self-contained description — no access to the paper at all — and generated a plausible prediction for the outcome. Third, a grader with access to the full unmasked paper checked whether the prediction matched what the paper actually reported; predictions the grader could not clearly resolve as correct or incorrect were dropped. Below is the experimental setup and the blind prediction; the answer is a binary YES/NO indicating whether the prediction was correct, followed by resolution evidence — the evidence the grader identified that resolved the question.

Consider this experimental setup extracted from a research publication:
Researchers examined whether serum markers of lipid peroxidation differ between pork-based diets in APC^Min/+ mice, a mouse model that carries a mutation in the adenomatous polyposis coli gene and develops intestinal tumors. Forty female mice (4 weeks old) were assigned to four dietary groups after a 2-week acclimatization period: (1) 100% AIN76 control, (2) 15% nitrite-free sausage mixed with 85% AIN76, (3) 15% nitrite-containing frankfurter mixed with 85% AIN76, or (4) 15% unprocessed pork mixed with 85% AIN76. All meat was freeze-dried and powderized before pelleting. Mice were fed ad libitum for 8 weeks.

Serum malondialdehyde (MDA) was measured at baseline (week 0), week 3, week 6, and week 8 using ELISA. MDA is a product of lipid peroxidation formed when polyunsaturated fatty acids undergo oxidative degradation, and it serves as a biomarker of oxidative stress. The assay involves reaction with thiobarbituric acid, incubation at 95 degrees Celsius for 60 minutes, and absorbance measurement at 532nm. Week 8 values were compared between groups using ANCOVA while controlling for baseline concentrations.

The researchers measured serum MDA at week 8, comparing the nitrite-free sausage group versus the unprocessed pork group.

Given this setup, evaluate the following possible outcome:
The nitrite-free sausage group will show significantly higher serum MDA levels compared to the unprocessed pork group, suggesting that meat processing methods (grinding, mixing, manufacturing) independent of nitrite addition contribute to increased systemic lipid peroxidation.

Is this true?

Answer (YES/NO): NO